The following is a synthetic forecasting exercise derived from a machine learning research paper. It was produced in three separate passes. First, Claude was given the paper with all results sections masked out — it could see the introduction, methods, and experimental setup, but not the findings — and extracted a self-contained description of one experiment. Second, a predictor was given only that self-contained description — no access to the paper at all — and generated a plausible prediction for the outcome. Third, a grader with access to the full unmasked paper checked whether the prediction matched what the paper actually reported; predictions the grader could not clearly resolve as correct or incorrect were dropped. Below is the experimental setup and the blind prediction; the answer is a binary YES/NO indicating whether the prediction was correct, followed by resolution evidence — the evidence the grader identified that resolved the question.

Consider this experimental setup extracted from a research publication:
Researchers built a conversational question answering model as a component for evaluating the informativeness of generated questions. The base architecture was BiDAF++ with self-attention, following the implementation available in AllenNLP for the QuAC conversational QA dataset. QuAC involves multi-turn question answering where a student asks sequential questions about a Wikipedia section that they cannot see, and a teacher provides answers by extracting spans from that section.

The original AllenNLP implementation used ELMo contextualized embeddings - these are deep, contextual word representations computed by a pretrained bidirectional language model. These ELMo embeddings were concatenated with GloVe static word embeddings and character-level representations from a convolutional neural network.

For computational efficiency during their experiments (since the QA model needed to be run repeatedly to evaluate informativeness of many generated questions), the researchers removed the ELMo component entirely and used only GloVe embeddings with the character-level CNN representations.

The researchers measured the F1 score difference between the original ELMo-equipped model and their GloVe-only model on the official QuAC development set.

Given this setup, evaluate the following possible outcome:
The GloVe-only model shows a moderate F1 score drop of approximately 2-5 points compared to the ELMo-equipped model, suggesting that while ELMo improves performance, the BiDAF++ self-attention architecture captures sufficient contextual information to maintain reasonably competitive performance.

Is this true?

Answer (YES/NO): YES